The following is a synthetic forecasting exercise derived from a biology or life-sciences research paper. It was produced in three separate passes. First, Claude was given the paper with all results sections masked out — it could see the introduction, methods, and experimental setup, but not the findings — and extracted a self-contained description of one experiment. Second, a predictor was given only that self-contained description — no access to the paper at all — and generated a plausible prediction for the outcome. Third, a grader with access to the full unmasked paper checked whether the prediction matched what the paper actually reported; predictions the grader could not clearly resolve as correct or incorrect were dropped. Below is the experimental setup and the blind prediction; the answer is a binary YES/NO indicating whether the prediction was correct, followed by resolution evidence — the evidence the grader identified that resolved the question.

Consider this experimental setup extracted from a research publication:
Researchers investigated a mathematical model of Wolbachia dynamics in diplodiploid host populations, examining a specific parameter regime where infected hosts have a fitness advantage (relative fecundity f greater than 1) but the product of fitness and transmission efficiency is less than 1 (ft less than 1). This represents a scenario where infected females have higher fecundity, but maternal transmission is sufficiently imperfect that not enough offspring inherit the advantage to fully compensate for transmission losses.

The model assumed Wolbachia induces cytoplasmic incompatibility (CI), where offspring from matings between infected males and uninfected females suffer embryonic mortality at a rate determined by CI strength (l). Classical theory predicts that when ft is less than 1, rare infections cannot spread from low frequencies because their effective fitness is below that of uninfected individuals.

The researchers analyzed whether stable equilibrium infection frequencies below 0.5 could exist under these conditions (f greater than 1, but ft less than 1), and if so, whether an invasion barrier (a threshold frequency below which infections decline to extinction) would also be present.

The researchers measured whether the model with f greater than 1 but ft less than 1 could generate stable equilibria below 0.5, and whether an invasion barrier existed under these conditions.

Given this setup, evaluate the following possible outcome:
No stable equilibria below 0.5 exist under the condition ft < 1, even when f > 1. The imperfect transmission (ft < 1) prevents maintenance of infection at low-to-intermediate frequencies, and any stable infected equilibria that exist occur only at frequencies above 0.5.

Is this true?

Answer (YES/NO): NO